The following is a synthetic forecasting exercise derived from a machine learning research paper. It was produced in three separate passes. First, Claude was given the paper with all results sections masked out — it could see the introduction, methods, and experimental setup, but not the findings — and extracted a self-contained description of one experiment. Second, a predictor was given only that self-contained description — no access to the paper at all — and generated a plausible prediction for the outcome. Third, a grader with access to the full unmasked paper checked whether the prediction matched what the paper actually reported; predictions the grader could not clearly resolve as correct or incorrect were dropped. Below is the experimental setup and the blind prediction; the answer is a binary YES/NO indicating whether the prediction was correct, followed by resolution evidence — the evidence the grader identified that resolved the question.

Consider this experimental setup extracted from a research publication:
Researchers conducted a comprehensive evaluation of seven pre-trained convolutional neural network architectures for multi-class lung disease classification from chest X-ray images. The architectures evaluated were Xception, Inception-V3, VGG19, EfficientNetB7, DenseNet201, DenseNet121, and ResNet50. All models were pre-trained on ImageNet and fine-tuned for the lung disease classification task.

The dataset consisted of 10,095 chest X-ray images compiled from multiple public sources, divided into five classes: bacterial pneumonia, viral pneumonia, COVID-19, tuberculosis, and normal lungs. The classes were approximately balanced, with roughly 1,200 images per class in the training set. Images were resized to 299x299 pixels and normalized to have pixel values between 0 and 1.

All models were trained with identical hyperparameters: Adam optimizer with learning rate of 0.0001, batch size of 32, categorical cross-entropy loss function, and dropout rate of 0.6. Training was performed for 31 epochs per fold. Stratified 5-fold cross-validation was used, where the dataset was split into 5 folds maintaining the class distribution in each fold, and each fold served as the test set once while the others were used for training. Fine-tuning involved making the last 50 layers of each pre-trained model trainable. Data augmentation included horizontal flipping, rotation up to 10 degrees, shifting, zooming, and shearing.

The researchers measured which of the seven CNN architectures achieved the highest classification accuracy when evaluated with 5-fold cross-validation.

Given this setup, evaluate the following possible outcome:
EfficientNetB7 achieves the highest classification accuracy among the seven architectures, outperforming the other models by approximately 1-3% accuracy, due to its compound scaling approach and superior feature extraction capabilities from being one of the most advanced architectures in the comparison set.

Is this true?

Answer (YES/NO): NO